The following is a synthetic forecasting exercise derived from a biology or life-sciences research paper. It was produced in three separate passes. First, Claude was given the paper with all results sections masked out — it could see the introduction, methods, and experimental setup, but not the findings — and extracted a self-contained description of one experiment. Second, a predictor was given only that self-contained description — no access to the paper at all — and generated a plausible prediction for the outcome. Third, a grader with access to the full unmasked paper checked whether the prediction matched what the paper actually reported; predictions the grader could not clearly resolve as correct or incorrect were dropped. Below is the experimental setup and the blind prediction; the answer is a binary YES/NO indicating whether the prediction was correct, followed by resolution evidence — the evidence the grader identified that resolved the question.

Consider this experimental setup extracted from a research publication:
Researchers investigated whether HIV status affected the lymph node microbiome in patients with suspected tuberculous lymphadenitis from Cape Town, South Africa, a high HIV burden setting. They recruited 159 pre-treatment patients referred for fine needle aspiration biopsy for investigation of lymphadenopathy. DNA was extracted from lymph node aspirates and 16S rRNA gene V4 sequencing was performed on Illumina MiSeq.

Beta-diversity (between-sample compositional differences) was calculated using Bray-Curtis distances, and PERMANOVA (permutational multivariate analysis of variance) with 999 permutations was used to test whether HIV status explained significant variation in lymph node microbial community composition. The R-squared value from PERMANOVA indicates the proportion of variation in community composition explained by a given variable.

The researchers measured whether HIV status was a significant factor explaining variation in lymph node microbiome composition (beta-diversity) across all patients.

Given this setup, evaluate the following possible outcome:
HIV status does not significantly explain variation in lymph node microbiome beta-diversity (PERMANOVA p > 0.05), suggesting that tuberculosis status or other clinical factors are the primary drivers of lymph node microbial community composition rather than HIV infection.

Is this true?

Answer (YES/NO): NO